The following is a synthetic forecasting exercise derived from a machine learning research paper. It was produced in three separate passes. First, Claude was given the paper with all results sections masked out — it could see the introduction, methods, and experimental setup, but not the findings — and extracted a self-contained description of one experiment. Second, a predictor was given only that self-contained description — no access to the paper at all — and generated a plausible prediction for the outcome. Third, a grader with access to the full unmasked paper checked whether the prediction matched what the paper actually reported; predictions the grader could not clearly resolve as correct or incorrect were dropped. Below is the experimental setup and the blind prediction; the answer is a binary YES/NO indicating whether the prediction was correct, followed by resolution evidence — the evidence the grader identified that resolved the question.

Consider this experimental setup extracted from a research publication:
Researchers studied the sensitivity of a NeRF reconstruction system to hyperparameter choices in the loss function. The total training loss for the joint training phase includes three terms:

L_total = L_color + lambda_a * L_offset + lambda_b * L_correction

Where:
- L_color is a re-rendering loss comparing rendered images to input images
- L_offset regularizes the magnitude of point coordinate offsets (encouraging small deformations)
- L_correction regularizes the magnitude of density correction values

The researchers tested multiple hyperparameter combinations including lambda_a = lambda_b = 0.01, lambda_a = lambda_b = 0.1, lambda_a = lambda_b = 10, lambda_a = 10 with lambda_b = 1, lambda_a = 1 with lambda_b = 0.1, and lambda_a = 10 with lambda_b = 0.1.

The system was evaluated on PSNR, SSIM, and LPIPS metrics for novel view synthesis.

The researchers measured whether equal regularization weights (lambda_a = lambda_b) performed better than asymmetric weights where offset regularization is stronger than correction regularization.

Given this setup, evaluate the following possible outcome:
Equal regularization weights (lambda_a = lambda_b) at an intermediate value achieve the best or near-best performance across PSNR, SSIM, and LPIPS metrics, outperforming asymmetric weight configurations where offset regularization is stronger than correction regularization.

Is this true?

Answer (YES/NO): NO